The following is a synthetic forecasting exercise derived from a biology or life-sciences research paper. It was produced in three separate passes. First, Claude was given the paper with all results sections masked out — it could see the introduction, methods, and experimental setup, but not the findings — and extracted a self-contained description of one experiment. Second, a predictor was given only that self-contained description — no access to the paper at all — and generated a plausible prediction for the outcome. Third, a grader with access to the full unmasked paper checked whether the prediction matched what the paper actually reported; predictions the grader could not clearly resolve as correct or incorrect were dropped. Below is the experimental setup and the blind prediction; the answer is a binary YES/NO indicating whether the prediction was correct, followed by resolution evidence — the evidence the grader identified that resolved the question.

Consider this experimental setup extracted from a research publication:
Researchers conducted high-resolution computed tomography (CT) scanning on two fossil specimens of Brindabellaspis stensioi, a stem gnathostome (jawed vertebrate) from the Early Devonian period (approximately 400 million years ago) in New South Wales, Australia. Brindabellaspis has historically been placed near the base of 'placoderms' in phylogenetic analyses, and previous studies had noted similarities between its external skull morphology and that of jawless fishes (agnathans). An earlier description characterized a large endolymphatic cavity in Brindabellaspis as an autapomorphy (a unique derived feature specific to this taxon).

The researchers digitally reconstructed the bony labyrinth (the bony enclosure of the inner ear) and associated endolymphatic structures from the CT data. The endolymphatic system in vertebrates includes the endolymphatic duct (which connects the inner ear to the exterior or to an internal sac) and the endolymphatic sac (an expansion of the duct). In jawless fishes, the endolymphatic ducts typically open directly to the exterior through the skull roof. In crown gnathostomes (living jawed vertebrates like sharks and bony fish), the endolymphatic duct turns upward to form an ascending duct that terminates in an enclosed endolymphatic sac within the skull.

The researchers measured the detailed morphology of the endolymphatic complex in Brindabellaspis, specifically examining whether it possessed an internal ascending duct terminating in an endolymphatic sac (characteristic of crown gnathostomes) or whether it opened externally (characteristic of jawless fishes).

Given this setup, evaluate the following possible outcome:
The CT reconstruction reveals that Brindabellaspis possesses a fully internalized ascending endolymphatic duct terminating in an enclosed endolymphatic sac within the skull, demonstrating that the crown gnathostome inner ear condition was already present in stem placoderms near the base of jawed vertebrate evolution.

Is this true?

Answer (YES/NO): NO